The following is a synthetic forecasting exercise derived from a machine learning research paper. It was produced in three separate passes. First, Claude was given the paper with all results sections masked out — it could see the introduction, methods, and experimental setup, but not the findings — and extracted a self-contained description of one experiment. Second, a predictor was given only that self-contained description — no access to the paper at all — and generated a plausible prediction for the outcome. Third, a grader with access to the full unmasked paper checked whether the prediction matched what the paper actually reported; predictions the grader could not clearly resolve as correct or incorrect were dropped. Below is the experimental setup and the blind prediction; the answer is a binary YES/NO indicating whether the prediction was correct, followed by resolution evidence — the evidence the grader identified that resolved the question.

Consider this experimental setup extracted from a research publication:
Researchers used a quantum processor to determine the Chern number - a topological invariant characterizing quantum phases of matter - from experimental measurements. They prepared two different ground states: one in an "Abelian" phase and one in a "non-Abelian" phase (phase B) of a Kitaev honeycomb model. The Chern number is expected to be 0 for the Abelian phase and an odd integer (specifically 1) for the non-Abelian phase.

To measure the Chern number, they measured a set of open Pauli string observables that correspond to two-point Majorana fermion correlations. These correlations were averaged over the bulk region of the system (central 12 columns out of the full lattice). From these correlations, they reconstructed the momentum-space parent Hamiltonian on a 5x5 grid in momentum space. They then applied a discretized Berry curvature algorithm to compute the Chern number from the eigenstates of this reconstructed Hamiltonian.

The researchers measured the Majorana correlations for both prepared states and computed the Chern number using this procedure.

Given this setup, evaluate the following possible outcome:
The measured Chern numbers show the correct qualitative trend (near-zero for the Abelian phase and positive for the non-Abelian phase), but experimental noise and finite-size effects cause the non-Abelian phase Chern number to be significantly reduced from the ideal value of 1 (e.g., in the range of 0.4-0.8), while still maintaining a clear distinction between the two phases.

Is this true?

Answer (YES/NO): NO